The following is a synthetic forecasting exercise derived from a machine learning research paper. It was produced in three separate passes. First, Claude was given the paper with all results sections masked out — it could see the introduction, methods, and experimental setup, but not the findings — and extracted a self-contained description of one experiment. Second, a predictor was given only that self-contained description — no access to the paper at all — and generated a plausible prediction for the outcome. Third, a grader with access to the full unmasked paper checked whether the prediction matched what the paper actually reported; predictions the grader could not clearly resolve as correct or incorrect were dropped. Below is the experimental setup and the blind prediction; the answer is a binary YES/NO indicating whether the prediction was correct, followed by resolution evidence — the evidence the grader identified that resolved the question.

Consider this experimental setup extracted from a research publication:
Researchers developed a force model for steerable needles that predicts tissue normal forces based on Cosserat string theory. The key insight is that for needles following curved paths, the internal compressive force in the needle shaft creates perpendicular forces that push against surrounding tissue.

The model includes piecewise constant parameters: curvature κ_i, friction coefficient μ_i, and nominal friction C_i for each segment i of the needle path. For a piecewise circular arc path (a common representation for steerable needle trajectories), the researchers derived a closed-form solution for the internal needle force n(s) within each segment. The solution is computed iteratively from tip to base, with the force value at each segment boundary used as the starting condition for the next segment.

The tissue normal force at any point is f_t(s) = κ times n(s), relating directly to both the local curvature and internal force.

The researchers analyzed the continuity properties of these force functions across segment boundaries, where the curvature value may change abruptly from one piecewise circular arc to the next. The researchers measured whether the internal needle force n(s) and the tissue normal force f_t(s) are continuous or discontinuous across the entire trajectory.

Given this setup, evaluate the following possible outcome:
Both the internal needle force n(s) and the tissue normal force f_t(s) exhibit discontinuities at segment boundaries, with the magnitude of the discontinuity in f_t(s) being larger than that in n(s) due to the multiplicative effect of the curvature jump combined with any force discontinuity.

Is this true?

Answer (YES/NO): NO